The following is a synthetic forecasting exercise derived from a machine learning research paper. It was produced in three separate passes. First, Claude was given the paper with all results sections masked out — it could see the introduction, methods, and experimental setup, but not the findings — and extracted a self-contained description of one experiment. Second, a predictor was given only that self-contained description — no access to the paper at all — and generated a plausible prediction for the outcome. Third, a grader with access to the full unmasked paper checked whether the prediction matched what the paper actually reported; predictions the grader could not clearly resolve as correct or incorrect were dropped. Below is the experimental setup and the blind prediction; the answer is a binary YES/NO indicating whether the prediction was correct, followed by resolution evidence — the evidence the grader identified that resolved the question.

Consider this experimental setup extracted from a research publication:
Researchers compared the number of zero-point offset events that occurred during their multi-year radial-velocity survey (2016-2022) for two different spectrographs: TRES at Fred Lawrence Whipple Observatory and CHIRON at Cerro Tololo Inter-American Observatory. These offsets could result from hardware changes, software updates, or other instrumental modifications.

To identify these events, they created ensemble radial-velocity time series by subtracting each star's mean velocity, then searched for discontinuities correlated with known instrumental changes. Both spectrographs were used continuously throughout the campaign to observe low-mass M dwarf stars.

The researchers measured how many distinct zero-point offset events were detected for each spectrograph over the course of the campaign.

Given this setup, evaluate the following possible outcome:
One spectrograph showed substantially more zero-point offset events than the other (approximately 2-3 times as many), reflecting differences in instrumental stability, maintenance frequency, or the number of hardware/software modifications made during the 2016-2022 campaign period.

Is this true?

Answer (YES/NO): YES